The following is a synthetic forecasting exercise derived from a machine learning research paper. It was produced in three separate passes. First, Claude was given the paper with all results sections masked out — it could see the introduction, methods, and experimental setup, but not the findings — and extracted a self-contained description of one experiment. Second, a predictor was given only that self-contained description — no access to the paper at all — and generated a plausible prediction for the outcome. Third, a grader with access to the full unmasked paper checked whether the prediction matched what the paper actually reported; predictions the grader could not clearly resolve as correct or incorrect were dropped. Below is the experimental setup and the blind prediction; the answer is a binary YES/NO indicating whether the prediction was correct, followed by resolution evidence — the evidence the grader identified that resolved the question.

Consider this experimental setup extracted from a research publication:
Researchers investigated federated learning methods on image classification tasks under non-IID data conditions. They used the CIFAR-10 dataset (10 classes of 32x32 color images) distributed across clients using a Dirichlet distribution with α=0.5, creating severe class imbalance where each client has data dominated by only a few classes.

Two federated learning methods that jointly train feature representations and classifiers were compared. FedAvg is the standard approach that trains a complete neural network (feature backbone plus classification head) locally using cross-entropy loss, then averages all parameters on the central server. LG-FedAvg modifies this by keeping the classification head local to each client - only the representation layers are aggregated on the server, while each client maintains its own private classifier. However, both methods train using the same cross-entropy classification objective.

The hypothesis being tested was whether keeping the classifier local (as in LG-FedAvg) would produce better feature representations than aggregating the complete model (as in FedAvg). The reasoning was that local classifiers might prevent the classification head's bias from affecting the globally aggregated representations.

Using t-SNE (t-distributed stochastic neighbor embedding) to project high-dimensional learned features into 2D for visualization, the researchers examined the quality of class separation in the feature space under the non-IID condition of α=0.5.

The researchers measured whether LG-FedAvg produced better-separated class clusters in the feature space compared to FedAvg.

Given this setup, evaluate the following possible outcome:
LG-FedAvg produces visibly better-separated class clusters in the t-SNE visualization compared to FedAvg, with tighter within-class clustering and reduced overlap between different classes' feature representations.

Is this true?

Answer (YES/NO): NO